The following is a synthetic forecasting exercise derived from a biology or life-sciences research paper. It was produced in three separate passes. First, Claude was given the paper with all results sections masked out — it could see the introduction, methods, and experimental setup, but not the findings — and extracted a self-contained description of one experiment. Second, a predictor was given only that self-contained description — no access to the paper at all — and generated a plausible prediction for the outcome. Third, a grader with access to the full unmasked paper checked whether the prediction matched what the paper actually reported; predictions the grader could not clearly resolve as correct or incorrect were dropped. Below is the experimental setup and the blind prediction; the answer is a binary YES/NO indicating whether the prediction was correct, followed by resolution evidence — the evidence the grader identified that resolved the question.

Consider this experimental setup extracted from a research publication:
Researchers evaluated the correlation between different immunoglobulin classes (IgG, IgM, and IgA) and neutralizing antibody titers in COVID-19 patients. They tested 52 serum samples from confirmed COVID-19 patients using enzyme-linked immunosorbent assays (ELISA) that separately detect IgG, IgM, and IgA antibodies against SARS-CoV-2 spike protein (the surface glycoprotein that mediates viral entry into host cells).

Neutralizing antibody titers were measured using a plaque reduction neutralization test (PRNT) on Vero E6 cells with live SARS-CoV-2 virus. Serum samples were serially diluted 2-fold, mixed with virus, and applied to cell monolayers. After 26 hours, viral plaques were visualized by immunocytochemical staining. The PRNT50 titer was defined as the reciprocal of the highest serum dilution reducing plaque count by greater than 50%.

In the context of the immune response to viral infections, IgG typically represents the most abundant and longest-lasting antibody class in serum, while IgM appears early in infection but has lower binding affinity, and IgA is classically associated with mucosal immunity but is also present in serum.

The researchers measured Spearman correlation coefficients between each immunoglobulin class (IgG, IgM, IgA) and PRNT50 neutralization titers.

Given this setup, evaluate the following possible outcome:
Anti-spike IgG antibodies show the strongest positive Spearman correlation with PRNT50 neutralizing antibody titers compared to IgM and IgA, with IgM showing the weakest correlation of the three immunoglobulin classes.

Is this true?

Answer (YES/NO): NO